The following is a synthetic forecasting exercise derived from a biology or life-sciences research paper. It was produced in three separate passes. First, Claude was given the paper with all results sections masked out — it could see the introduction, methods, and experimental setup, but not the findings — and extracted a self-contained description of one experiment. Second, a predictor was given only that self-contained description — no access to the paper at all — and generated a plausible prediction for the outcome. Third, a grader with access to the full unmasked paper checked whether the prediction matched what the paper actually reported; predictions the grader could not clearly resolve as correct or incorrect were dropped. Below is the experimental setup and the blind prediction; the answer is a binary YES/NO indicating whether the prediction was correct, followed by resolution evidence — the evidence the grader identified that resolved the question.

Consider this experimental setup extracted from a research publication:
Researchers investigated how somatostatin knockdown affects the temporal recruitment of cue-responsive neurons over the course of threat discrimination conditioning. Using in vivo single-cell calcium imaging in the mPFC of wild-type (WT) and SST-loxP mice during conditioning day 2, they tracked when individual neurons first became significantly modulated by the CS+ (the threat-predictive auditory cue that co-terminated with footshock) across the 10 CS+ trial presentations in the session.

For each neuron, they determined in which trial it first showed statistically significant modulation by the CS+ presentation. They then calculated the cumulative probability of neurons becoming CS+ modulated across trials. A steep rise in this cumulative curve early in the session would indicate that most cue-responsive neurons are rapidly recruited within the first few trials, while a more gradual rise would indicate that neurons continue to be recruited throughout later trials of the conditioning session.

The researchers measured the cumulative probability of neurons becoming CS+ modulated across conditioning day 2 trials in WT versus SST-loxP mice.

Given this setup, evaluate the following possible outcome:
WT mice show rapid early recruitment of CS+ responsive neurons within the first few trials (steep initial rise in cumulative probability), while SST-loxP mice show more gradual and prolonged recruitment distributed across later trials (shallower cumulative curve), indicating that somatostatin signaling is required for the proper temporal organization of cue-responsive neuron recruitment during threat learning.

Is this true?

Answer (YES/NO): YES